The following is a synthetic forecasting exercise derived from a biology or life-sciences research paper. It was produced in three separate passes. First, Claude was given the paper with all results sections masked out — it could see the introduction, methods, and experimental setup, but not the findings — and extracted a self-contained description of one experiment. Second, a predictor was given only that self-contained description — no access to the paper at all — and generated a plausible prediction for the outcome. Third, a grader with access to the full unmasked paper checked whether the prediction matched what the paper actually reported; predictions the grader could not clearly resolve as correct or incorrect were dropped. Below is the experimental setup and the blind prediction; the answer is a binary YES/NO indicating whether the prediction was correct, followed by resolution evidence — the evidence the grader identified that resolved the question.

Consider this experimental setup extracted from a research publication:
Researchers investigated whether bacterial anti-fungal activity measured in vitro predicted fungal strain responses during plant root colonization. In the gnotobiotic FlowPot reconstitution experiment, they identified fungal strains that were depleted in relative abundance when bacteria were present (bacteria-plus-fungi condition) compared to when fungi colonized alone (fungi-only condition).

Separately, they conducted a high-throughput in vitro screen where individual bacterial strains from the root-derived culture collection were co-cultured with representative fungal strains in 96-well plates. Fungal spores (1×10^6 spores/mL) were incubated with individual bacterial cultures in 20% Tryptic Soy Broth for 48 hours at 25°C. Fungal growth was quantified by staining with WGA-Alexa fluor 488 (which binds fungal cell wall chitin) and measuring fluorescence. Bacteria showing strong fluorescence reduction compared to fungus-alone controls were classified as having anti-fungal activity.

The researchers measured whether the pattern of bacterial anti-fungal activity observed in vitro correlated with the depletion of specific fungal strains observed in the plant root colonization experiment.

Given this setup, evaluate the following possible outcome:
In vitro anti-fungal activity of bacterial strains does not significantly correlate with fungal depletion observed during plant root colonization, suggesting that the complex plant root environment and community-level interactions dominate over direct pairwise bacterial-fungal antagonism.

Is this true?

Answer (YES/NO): NO